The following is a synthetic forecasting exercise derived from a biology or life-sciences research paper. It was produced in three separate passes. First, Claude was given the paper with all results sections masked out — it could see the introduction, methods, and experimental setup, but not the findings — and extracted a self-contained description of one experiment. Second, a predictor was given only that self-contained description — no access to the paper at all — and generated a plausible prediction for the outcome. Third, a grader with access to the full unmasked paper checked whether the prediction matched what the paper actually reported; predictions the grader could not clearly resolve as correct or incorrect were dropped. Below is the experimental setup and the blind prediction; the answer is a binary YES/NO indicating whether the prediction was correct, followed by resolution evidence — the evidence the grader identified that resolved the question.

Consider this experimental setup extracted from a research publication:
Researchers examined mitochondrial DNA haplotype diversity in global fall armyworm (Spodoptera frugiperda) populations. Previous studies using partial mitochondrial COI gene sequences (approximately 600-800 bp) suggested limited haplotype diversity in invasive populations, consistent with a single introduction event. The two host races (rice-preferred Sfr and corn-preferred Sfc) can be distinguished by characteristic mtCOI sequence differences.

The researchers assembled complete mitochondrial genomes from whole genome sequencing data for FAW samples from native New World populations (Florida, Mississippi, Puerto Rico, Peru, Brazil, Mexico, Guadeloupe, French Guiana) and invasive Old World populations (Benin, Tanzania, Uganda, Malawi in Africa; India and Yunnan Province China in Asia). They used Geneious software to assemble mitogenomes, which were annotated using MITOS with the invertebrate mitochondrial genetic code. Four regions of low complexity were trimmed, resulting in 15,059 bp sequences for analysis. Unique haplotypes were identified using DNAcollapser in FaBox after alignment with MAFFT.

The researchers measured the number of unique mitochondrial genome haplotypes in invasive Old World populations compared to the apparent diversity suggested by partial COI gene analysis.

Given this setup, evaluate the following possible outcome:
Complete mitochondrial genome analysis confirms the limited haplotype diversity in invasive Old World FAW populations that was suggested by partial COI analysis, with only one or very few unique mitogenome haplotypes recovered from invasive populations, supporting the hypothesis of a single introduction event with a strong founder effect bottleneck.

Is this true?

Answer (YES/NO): NO